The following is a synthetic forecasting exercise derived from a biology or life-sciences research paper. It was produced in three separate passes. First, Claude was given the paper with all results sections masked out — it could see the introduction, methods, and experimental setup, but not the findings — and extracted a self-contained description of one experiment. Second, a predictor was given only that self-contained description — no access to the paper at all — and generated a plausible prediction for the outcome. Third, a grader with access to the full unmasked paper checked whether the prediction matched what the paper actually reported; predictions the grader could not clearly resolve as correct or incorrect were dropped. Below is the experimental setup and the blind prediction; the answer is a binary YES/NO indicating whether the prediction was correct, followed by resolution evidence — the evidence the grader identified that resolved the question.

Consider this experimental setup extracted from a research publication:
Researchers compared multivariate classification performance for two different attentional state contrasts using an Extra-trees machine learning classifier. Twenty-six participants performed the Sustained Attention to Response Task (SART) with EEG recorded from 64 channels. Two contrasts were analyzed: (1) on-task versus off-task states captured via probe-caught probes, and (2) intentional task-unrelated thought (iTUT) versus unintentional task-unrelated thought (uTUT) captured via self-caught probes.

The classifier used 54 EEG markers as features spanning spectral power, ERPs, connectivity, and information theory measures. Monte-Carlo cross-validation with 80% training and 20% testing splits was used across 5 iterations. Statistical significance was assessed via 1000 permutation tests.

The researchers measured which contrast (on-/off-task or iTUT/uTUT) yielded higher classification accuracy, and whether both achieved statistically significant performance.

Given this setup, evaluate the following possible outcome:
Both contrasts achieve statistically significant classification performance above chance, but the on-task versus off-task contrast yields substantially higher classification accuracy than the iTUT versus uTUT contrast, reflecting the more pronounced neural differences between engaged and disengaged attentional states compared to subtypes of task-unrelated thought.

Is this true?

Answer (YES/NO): NO